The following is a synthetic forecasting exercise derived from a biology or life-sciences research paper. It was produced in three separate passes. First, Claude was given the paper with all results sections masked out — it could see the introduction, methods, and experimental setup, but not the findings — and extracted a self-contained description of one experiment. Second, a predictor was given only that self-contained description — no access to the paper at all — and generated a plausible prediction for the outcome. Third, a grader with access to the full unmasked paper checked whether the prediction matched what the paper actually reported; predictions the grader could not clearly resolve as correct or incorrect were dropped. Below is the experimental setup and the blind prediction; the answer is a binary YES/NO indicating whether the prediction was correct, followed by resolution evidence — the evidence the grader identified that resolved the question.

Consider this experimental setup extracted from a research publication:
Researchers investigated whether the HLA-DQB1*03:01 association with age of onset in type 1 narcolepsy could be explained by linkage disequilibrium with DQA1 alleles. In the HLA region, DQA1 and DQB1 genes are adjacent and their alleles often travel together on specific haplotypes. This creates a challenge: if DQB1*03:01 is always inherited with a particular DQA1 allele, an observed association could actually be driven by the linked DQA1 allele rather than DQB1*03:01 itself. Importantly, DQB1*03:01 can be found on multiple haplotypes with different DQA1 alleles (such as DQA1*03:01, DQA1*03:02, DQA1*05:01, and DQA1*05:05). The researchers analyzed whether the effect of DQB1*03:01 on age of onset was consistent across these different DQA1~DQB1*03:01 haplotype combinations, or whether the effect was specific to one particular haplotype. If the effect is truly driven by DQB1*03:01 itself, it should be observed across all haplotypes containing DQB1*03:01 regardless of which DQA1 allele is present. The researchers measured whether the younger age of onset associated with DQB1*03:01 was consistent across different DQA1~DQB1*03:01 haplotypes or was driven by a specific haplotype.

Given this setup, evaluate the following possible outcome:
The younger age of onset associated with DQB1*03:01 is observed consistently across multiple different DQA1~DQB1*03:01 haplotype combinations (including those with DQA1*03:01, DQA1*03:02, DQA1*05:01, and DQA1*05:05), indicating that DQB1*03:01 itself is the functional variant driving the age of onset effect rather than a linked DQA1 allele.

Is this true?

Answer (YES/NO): YES